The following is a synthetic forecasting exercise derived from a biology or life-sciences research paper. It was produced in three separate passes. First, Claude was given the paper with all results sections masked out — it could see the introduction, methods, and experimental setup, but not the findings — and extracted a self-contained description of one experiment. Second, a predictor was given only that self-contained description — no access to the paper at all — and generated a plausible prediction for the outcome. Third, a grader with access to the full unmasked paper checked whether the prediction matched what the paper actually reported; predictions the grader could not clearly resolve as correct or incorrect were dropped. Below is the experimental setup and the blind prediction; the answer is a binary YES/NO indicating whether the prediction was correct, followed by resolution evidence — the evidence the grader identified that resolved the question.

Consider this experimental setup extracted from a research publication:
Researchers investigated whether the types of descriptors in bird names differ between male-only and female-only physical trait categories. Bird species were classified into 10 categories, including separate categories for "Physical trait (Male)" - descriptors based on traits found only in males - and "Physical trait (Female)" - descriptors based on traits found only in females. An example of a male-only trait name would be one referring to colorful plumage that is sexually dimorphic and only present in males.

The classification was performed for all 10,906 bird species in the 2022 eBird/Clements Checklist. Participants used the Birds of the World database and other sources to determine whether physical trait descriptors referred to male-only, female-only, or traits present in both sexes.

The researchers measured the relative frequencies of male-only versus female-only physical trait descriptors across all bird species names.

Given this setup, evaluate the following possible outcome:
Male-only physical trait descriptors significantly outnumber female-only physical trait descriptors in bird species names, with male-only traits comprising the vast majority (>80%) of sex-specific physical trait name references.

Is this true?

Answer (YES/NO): YES